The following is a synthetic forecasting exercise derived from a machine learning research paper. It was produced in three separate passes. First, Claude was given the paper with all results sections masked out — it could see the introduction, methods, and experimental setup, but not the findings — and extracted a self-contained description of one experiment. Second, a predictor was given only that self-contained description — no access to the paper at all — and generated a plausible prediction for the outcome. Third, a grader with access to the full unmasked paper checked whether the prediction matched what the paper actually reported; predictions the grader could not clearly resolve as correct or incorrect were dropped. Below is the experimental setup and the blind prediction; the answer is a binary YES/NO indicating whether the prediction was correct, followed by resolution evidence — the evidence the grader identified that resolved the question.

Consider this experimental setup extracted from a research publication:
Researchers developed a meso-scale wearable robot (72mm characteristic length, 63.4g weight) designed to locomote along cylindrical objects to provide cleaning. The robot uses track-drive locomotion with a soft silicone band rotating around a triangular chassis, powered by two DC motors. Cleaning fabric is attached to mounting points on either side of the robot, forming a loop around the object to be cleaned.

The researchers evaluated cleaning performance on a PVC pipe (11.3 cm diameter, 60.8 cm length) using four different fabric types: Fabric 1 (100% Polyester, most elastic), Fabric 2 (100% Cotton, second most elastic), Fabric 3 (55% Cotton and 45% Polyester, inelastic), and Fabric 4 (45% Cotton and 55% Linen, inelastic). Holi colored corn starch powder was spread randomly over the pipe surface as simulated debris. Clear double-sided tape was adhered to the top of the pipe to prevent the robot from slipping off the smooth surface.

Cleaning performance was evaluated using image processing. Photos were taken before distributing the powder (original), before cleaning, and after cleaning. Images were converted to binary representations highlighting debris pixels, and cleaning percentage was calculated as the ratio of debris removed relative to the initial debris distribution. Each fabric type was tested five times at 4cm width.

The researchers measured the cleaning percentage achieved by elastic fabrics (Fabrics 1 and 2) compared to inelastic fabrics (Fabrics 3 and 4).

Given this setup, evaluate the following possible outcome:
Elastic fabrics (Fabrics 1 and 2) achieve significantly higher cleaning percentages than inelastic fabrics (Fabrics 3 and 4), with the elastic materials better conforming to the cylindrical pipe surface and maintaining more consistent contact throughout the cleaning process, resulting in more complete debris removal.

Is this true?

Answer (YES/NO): YES